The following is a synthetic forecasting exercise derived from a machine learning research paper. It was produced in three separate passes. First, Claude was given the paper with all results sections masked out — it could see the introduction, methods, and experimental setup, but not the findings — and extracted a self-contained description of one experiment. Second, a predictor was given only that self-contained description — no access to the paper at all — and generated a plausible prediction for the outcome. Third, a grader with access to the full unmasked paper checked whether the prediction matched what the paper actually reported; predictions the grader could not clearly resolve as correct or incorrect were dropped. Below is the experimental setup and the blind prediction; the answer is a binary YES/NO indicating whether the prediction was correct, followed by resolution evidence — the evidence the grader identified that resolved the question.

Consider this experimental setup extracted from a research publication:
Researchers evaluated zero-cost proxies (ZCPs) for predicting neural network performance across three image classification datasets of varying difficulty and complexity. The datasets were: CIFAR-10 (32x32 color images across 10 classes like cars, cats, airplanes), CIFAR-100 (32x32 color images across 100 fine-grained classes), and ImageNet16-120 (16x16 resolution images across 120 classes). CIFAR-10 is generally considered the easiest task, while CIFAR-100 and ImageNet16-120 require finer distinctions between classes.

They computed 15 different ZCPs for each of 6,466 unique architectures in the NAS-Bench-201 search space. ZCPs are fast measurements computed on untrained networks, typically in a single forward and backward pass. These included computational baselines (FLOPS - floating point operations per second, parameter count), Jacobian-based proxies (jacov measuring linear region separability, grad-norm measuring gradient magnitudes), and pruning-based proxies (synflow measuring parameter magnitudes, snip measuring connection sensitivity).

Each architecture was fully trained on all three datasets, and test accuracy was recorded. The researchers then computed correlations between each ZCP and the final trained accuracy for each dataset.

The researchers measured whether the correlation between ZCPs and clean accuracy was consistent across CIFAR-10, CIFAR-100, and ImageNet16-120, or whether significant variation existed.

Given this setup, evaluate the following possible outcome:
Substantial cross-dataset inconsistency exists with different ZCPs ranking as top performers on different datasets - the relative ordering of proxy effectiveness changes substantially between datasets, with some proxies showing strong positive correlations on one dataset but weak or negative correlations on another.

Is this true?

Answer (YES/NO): NO